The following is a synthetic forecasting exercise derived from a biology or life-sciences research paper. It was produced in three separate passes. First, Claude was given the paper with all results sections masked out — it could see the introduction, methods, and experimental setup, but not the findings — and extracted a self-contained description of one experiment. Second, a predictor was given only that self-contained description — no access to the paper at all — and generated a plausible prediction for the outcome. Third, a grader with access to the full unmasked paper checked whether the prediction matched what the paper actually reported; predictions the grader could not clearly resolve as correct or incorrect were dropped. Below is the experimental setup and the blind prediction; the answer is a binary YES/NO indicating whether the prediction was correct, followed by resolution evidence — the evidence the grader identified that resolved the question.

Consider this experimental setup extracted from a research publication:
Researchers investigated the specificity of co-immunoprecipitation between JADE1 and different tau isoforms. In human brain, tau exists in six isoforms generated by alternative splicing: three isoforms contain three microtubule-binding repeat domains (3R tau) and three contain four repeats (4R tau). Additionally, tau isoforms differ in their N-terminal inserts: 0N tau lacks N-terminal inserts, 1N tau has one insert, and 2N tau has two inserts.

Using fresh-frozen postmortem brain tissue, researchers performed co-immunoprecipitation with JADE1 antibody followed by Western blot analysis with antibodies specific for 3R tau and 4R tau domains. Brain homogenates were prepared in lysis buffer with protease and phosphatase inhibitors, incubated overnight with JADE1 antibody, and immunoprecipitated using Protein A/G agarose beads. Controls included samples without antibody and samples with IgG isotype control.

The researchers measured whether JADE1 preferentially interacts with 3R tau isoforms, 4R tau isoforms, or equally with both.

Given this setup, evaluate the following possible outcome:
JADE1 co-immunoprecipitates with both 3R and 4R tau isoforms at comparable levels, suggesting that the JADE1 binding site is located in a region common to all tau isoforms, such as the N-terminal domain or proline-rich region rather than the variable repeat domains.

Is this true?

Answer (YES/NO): NO